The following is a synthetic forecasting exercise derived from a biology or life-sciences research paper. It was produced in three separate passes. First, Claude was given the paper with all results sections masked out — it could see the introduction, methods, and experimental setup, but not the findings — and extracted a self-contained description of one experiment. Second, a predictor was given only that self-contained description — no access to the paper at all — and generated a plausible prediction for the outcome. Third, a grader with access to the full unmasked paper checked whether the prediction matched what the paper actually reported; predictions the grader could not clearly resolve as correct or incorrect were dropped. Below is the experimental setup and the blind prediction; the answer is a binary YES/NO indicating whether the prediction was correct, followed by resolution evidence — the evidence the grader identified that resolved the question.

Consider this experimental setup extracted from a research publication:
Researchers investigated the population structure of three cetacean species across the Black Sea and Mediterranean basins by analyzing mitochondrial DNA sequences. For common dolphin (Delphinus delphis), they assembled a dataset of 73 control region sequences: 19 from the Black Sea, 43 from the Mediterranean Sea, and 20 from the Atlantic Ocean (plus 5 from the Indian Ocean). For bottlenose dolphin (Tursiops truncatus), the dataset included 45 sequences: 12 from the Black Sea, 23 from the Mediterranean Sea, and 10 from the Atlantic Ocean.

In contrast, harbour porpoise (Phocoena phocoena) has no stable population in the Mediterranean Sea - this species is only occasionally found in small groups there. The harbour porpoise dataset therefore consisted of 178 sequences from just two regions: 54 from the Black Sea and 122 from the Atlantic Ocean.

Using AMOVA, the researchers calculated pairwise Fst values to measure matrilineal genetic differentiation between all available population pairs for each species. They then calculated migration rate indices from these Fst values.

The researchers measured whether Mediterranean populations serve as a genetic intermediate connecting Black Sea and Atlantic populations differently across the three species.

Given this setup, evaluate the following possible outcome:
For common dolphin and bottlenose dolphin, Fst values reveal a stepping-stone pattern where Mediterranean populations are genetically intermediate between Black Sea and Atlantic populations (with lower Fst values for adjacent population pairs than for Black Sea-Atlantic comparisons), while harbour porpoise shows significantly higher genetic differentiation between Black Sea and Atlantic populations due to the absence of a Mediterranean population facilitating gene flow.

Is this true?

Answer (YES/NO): YES